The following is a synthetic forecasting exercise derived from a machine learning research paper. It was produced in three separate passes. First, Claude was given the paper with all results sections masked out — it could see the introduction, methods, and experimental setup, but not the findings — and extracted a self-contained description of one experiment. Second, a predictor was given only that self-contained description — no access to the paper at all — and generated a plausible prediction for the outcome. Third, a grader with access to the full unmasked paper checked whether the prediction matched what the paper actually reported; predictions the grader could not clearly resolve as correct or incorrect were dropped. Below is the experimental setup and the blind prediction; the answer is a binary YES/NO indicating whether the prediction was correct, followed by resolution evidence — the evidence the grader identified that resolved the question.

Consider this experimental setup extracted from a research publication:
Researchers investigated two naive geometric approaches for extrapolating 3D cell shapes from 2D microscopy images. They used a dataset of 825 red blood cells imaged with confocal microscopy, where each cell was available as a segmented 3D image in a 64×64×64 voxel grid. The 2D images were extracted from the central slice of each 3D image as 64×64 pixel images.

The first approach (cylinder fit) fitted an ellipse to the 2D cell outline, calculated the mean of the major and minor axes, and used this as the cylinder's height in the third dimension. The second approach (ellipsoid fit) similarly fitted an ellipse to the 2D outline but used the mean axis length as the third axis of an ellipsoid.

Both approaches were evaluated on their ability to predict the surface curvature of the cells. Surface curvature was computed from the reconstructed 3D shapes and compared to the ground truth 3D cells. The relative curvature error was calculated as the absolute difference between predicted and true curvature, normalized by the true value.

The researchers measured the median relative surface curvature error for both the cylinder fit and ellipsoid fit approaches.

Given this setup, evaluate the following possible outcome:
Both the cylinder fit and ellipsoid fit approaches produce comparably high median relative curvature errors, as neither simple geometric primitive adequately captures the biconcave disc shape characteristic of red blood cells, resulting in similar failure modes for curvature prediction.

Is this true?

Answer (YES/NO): NO